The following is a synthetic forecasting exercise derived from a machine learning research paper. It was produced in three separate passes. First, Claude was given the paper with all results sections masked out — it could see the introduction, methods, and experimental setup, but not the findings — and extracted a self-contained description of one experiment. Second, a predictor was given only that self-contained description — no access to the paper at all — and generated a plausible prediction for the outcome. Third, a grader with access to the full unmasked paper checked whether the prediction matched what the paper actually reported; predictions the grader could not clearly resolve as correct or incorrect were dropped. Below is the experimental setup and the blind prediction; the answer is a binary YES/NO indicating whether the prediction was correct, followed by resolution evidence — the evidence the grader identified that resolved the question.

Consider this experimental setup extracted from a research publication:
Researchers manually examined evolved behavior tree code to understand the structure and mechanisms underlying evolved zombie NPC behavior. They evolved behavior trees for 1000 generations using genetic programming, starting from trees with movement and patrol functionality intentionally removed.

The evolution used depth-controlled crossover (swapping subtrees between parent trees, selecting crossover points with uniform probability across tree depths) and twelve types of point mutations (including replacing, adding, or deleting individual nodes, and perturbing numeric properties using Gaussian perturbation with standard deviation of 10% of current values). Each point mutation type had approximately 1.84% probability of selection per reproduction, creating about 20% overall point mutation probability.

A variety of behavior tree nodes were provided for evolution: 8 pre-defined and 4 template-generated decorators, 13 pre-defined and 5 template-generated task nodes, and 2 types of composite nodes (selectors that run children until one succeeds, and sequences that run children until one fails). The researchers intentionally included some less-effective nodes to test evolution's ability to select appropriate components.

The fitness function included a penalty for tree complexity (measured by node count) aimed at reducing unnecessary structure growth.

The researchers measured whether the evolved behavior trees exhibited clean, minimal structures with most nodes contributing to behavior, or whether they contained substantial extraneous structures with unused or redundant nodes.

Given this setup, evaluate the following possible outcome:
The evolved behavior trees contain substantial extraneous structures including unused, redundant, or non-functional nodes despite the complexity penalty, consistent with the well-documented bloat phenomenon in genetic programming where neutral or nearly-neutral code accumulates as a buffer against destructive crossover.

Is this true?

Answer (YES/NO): NO